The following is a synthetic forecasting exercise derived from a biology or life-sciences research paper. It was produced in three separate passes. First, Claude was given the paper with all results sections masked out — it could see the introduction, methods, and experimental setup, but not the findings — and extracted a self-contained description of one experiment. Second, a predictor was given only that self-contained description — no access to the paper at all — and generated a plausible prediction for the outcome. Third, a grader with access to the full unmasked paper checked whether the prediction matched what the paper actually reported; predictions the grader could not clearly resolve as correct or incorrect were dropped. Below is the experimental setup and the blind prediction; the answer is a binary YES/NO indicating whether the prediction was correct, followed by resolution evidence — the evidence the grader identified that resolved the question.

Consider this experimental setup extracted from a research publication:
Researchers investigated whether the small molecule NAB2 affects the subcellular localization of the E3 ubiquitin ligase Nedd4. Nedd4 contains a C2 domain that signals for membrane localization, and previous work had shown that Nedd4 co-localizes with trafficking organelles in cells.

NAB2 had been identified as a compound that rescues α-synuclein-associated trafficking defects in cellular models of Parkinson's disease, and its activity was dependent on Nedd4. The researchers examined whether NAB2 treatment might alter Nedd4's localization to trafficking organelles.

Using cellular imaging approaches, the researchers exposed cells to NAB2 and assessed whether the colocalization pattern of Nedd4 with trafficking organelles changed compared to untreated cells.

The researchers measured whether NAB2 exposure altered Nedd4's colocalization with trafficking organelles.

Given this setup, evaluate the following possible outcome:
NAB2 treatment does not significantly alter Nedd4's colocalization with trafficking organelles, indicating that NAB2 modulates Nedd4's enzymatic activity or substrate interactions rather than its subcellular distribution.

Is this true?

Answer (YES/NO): YES